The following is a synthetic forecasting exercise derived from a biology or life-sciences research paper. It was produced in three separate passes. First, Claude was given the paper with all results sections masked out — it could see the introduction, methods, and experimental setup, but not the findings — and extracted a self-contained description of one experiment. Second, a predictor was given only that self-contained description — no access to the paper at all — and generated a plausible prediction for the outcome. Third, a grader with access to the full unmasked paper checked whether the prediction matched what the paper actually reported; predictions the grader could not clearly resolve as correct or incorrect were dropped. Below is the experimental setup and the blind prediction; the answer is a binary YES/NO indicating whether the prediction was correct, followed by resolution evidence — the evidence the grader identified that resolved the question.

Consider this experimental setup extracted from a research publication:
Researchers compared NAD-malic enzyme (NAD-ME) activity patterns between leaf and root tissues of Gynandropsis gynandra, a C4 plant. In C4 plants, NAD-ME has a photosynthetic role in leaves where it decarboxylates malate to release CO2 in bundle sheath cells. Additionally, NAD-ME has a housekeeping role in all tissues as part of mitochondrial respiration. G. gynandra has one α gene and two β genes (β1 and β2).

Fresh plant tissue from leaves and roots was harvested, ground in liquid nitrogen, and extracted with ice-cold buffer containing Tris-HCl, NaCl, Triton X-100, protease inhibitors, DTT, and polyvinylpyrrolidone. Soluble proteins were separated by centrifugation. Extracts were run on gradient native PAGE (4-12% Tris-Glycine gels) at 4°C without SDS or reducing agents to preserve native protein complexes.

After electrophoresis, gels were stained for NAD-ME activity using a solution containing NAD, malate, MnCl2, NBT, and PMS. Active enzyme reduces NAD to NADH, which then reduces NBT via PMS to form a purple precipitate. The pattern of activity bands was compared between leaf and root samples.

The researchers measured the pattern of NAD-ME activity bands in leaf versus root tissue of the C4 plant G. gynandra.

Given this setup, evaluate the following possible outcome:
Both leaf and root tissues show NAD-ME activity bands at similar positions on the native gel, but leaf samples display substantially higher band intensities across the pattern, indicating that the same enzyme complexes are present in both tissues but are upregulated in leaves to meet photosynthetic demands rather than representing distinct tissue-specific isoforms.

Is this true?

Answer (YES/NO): NO